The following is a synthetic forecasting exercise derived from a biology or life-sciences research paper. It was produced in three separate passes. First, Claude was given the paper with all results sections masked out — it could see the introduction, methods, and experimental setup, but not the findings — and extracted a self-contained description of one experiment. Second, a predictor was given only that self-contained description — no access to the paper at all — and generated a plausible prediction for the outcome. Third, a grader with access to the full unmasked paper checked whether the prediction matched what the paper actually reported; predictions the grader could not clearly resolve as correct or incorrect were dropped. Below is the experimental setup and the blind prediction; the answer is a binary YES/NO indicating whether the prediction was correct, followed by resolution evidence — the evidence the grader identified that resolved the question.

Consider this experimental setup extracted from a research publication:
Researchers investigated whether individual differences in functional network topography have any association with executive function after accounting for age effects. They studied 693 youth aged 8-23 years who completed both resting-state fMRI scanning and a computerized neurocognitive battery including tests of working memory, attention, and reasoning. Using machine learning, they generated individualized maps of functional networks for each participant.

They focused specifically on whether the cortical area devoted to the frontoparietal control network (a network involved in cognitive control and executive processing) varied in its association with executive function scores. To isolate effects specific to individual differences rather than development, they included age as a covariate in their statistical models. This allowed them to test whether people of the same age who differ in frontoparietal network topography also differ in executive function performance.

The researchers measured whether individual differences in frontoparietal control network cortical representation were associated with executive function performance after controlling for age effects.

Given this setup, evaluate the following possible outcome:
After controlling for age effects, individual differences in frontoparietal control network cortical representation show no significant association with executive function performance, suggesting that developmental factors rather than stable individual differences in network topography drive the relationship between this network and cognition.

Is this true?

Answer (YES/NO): NO